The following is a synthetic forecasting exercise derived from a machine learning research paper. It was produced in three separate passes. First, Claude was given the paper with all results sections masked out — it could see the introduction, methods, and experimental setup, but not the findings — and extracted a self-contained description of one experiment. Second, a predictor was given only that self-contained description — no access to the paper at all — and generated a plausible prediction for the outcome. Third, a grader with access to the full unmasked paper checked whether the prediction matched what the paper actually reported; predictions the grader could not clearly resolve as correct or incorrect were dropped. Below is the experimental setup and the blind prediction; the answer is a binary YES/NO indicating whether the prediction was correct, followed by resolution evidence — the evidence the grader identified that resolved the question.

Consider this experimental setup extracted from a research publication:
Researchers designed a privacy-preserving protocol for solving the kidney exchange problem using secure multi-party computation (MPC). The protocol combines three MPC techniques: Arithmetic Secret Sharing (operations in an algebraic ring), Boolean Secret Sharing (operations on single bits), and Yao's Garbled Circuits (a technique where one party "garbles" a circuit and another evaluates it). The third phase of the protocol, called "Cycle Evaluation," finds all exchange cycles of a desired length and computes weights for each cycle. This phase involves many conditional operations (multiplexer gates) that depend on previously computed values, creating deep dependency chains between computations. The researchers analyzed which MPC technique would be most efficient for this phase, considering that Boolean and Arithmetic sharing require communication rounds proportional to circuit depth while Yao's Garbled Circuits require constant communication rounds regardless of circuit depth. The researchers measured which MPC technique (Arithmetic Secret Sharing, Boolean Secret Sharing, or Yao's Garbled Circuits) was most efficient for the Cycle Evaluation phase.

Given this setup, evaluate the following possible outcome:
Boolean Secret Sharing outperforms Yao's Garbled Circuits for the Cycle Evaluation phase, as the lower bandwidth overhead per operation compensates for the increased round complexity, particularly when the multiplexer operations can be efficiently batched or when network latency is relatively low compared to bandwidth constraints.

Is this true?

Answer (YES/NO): NO